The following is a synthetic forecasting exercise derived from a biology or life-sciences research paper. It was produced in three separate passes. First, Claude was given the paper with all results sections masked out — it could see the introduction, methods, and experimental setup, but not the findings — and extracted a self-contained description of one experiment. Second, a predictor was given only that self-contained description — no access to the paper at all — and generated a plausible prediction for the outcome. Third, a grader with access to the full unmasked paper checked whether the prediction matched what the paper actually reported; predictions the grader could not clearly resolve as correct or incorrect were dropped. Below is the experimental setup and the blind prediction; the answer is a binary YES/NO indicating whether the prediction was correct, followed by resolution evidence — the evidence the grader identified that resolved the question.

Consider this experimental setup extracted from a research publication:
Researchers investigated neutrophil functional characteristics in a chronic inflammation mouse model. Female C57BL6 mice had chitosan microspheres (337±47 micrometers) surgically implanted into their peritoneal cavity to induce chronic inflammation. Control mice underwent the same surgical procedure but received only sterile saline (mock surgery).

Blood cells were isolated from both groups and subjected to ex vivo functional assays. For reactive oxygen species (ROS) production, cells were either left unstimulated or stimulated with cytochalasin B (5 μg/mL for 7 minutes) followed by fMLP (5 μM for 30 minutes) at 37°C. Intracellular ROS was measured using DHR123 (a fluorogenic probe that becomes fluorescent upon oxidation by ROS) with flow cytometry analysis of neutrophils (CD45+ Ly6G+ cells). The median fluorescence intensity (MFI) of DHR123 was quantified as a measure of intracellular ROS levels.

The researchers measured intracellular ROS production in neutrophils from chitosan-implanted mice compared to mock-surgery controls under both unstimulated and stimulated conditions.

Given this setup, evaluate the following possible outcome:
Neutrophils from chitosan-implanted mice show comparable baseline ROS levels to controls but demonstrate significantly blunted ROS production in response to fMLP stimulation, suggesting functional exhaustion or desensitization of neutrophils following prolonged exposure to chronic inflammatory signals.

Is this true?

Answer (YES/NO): NO